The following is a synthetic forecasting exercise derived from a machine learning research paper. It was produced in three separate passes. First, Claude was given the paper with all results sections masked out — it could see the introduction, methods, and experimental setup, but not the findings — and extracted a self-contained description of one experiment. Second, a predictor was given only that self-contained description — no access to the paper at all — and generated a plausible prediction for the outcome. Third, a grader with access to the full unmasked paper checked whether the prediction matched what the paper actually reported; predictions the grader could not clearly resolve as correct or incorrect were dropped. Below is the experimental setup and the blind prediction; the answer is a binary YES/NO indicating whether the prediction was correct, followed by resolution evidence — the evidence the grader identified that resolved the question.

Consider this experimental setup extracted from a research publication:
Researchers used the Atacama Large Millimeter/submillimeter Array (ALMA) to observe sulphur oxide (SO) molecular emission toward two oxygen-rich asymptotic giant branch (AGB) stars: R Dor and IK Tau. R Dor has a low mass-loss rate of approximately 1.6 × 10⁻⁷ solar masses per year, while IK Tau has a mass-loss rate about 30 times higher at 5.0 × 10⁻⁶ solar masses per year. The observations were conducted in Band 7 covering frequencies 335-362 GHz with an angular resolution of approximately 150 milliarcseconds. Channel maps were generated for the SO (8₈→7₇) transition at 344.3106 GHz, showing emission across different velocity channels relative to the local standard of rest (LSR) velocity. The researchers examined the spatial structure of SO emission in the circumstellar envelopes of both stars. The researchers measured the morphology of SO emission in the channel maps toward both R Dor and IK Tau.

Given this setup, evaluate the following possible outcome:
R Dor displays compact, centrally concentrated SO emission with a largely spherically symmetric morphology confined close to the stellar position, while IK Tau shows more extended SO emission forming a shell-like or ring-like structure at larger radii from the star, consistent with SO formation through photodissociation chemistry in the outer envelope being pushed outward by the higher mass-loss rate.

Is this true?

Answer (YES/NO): NO